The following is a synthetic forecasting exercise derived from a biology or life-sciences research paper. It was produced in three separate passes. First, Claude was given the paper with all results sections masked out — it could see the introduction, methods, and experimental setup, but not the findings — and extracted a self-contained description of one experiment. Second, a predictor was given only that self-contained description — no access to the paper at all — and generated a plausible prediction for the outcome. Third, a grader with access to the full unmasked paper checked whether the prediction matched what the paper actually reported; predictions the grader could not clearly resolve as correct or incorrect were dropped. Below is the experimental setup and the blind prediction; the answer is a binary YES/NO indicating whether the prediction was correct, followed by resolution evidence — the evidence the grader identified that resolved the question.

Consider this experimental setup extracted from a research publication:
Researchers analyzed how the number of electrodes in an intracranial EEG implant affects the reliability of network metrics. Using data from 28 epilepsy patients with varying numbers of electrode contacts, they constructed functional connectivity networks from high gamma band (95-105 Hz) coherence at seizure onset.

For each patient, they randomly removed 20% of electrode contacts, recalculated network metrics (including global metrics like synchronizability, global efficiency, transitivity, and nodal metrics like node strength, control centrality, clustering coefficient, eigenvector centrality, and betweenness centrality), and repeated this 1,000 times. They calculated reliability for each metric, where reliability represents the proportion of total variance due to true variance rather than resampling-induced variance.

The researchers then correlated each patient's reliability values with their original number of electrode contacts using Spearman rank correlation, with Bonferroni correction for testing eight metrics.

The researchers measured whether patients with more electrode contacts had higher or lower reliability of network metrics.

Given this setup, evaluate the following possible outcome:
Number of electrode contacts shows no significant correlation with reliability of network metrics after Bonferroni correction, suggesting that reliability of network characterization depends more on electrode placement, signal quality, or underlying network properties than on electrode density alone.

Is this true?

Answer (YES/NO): NO